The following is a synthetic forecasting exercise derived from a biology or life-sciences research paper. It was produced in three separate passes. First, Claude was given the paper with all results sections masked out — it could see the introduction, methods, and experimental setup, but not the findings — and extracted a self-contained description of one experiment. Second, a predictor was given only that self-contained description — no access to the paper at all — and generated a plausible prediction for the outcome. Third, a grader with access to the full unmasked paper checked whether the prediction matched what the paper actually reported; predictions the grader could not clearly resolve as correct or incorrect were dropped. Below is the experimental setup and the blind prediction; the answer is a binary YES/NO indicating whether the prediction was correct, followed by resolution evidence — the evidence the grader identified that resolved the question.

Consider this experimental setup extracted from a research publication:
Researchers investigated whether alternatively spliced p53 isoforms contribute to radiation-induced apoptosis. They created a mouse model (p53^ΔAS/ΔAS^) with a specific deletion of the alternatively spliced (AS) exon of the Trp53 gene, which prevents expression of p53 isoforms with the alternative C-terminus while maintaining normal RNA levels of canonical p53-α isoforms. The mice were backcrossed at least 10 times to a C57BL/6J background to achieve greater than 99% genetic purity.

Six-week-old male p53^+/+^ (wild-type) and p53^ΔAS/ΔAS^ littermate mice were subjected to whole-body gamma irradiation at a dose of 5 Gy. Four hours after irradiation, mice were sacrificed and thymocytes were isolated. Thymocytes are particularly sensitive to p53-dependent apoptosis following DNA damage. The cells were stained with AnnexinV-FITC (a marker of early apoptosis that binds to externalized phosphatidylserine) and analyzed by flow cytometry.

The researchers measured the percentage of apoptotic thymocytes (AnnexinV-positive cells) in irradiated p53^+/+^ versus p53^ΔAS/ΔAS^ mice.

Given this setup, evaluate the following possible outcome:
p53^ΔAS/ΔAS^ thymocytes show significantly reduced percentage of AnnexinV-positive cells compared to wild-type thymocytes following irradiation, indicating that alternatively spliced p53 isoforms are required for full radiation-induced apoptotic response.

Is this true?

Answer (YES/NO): NO